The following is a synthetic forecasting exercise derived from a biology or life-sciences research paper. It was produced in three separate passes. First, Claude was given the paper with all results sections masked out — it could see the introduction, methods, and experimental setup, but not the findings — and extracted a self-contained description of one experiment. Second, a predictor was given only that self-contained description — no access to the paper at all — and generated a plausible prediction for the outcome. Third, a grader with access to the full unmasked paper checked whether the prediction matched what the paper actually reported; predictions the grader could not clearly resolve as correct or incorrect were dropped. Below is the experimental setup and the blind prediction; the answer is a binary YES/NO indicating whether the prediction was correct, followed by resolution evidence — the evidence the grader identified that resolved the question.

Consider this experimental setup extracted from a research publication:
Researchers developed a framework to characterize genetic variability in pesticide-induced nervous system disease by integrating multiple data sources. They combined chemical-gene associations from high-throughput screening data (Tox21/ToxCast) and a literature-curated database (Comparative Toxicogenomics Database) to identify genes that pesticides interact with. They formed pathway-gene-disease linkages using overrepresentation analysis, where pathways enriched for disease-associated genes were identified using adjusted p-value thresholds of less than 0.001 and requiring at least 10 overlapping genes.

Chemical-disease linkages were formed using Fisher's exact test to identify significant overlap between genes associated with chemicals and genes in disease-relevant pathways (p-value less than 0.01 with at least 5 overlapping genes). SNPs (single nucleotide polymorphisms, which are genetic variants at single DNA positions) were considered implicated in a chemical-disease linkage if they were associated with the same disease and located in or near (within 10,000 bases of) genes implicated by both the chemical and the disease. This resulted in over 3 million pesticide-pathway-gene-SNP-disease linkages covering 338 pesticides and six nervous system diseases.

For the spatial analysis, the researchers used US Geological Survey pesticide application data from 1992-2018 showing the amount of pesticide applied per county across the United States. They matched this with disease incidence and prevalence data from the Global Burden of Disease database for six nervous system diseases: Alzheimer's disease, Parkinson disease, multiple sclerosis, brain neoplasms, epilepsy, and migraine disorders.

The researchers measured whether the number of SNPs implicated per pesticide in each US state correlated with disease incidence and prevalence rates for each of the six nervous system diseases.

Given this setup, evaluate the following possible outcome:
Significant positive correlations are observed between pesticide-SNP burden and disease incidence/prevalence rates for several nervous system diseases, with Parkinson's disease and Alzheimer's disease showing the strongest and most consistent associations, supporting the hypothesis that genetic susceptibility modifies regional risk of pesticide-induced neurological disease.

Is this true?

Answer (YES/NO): NO